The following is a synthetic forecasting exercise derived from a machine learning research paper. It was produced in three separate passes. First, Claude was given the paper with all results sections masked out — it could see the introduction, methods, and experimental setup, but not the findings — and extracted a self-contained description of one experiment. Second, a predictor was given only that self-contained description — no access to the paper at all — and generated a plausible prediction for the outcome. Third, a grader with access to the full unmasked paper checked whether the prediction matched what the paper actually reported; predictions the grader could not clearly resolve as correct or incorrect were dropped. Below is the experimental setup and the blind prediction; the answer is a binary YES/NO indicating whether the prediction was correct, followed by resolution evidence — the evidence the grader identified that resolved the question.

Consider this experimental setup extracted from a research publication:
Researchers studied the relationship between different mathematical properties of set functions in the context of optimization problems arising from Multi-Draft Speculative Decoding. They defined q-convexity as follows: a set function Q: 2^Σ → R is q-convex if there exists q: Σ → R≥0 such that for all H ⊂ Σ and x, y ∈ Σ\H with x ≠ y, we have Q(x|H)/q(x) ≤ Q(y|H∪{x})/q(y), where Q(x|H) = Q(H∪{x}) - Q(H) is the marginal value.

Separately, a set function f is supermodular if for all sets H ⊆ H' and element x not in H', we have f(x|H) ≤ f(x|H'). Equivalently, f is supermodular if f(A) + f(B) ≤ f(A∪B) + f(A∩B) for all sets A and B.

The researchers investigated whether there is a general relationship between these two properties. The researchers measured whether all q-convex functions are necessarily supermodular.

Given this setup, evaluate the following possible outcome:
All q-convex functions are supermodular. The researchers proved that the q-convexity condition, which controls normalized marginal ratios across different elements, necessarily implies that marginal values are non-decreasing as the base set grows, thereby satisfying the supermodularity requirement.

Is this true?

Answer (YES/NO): YES